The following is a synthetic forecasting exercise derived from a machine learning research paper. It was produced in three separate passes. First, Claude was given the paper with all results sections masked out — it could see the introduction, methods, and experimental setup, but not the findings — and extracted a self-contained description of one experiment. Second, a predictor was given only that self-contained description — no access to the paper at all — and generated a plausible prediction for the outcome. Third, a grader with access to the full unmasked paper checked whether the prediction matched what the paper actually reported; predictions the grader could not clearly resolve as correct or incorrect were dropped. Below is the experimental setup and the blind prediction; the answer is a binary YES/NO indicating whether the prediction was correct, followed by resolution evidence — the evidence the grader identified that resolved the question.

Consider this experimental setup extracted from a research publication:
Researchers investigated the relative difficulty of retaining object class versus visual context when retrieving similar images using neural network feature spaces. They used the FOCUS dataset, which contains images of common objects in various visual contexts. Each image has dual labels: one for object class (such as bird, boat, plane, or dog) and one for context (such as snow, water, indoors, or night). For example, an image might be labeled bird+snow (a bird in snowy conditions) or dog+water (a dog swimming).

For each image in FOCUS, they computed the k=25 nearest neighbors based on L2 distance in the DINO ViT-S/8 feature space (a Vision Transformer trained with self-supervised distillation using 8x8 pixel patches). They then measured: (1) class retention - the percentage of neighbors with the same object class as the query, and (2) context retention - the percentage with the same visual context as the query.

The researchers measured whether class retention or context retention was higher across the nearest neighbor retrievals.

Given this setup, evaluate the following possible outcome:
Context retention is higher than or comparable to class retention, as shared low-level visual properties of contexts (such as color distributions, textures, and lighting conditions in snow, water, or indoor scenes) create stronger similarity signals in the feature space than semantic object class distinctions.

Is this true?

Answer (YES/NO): NO